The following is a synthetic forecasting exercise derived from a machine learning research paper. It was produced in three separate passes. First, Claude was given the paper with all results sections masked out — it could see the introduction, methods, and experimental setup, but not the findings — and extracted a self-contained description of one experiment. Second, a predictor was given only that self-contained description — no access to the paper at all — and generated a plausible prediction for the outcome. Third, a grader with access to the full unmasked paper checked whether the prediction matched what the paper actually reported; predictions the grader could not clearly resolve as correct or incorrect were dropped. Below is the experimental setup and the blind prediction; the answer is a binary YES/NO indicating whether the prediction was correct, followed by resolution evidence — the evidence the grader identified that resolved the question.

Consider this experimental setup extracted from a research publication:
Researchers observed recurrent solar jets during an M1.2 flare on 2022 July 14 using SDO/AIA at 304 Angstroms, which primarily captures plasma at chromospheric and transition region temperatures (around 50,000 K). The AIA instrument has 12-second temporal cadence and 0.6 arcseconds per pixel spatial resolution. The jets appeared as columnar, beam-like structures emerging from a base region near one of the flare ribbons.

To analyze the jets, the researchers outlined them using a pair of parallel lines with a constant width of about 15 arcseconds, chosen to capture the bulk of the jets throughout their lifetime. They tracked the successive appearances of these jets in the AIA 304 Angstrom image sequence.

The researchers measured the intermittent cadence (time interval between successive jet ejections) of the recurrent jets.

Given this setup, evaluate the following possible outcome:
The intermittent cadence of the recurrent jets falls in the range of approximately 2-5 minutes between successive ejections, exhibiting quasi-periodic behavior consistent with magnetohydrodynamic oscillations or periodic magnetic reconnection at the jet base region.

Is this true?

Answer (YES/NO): NO